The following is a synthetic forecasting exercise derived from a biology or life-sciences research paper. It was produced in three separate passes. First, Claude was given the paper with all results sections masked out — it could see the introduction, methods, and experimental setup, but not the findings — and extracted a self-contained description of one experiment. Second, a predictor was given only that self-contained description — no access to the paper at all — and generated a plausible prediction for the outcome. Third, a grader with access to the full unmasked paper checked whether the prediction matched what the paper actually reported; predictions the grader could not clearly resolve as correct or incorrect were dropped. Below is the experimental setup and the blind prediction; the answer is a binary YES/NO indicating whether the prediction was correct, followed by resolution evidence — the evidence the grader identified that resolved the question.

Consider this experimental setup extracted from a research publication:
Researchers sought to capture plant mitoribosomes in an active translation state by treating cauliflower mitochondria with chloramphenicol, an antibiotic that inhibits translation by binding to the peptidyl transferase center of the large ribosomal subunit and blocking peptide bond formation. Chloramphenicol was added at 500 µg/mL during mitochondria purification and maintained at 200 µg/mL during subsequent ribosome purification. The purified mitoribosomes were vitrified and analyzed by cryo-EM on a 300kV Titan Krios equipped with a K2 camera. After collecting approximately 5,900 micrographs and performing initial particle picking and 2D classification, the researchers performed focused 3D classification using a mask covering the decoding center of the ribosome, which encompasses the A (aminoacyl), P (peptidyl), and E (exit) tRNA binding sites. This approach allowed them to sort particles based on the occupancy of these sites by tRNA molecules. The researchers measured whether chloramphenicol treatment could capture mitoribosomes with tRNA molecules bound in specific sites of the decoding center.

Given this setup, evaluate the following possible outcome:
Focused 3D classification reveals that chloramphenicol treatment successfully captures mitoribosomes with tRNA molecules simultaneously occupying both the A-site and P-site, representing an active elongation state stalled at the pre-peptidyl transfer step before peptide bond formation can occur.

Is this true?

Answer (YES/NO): NO